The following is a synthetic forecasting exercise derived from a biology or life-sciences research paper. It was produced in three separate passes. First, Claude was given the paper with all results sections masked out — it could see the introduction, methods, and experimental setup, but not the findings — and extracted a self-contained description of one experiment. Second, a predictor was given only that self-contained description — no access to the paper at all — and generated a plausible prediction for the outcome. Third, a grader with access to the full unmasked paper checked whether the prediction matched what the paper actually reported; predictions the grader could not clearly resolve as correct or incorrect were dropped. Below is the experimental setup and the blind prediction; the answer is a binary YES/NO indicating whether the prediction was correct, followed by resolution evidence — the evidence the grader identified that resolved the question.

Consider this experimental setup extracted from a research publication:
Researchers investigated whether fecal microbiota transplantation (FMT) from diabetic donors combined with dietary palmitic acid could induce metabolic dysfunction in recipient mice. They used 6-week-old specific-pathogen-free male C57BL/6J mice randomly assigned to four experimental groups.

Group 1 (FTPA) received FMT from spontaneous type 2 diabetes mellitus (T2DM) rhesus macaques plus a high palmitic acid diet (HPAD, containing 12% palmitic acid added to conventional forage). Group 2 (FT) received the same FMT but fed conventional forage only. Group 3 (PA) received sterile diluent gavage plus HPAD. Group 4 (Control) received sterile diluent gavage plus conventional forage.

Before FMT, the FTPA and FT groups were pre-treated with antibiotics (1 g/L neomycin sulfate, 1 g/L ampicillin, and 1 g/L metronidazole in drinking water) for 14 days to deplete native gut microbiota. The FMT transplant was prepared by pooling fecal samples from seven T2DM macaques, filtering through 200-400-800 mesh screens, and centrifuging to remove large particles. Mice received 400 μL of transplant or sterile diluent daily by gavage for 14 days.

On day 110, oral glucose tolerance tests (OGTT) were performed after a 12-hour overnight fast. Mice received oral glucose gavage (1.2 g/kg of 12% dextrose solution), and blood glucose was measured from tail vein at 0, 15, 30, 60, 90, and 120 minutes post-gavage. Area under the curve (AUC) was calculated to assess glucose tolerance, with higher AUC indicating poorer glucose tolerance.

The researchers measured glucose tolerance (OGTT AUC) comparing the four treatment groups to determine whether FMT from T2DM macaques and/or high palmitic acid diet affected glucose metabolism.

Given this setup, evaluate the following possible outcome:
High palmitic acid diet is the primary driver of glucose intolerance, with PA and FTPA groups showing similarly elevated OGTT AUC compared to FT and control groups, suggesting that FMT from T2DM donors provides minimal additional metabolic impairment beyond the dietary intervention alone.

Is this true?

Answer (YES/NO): NO